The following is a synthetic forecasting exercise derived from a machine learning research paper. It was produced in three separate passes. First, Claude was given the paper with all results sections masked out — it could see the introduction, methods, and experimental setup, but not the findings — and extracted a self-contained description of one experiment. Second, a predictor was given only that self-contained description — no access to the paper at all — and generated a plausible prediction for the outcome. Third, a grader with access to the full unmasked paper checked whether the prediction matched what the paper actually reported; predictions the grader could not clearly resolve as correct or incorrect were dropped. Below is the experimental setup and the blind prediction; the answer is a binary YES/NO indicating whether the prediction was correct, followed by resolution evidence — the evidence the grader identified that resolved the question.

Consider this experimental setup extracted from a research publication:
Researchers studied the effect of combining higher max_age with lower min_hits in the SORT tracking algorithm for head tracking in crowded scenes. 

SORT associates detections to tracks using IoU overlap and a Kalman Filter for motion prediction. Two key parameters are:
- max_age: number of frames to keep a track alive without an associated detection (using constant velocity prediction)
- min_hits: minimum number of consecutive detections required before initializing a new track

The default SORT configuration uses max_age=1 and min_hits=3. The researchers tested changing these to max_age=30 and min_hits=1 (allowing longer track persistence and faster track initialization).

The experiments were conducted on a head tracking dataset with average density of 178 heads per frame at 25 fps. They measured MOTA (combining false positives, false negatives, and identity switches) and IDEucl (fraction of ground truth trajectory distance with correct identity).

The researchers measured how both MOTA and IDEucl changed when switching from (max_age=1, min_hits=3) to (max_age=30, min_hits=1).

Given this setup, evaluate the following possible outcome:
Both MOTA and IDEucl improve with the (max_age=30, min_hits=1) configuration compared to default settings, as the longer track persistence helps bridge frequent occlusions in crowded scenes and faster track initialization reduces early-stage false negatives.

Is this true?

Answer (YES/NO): YES